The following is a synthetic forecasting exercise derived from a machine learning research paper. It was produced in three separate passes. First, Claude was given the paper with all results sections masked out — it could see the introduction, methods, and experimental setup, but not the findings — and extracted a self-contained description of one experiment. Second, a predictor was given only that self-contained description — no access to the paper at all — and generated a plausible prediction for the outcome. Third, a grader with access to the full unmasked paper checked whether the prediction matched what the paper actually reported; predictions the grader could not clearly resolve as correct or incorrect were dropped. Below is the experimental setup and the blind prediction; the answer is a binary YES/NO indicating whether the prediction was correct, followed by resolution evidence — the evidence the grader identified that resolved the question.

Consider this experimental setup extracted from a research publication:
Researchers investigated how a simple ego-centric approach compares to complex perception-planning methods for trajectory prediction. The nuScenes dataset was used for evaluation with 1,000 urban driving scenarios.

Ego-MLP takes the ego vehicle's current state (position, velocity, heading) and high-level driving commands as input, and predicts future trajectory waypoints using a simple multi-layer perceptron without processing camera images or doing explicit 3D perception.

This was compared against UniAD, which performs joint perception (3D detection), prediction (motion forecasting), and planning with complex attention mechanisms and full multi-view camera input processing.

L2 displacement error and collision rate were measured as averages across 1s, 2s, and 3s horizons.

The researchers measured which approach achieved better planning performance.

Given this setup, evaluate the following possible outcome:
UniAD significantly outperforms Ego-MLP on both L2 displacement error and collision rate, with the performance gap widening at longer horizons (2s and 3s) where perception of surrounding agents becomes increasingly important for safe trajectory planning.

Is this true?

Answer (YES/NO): NO